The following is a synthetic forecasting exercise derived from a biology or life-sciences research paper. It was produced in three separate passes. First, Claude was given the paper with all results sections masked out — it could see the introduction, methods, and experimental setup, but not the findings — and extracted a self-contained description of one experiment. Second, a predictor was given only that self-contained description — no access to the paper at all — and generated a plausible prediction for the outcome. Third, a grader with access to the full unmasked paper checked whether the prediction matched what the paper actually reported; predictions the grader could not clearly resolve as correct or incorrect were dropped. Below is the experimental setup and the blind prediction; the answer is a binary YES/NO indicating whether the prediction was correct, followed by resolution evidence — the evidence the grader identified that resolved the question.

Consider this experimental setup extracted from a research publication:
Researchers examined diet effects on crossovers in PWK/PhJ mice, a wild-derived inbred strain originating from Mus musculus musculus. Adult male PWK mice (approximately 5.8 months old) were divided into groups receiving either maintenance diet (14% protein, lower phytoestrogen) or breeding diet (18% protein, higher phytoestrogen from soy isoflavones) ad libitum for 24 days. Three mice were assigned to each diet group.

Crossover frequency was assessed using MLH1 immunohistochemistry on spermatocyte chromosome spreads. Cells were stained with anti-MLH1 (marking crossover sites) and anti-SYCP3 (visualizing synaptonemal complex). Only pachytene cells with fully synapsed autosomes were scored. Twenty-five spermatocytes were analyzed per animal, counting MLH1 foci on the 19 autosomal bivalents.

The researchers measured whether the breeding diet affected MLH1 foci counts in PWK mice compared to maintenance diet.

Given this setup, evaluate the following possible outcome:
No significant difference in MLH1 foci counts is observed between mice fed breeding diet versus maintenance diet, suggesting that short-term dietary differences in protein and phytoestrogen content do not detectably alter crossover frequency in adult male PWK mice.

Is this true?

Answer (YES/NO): YES